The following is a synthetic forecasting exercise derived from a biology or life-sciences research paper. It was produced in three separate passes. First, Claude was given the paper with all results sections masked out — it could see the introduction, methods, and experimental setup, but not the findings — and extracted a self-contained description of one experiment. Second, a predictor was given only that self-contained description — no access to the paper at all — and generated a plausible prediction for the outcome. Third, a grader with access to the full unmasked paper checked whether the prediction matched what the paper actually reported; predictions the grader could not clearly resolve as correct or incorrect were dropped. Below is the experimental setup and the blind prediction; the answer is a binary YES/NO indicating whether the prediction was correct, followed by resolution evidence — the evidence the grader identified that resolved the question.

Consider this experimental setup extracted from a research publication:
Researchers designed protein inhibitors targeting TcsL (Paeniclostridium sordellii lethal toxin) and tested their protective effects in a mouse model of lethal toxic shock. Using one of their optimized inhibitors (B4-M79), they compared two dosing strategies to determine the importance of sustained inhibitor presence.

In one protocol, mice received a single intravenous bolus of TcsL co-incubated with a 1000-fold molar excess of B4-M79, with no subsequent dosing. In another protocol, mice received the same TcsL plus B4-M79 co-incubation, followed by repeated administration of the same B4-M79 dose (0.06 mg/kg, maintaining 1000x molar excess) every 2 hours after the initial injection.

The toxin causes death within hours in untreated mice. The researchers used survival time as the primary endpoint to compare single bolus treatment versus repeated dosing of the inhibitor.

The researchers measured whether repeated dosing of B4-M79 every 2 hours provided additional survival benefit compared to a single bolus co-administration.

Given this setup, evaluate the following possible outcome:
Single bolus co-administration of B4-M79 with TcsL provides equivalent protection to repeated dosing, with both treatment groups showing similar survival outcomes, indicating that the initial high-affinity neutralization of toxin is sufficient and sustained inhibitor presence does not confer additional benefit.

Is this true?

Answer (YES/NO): NO